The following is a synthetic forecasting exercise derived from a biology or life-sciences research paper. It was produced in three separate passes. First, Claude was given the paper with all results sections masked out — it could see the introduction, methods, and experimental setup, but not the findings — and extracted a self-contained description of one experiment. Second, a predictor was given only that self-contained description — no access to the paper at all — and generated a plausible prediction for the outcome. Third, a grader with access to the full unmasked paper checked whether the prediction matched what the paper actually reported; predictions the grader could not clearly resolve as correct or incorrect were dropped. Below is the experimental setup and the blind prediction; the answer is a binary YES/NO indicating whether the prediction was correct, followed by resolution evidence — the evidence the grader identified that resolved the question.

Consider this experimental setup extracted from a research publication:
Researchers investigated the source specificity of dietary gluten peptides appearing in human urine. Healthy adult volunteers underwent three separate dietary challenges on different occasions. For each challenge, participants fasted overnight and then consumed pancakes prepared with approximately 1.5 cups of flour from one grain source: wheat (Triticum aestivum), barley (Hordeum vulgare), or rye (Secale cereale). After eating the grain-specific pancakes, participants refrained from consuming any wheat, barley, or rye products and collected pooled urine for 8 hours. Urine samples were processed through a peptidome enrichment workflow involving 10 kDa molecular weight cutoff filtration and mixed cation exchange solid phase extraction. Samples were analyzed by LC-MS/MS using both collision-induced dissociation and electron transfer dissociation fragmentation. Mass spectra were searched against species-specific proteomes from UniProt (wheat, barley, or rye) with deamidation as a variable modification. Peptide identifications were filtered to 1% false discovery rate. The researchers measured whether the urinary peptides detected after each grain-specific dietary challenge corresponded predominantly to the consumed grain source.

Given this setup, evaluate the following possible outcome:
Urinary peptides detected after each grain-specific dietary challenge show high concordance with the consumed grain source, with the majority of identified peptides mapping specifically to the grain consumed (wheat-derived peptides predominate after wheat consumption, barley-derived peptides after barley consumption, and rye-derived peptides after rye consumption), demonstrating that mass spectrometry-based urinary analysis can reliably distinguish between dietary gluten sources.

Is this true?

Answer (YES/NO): YES